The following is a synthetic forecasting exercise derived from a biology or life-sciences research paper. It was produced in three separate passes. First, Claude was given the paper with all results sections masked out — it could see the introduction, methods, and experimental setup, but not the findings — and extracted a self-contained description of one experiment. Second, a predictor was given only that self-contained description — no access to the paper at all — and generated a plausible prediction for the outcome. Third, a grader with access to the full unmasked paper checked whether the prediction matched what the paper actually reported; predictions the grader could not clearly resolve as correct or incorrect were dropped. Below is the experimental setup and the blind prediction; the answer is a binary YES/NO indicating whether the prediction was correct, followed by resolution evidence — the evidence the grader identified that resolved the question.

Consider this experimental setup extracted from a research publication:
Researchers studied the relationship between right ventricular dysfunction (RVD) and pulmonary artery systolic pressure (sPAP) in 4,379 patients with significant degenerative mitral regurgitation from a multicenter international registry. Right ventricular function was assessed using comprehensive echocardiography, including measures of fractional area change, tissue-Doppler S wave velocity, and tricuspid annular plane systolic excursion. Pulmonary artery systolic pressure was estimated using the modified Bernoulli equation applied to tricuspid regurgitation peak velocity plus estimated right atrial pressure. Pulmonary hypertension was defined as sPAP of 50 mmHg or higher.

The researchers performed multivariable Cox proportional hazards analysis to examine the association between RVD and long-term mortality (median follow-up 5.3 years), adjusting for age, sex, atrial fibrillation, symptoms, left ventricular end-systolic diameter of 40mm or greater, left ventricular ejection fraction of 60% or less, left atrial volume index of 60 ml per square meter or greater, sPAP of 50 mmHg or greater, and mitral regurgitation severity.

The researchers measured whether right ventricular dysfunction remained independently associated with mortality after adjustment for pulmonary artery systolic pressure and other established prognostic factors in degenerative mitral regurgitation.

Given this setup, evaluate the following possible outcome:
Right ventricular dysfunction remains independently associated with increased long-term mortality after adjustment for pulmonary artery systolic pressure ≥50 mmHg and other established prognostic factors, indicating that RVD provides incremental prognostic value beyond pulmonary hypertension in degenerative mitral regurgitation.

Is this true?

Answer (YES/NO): YES